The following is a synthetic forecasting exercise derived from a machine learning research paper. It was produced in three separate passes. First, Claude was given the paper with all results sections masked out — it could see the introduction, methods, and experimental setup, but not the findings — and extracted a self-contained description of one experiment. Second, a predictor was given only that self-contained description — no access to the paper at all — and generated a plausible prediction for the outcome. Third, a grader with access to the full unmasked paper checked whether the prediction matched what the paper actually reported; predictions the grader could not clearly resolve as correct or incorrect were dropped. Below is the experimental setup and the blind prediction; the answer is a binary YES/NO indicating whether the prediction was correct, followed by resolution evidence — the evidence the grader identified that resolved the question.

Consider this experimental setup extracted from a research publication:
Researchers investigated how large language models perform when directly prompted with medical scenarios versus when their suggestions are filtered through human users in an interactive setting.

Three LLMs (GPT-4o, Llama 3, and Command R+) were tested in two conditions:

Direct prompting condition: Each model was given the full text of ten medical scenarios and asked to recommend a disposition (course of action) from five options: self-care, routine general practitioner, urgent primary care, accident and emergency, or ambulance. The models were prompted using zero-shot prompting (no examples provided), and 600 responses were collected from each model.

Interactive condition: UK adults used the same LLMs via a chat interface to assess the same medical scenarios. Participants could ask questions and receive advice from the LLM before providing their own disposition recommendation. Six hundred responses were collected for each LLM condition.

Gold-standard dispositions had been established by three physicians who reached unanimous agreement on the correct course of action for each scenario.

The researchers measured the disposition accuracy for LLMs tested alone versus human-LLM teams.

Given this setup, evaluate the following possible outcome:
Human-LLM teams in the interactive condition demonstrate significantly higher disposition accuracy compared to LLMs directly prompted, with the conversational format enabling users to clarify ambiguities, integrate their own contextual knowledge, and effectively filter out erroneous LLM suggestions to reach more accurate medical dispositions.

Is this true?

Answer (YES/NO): NO